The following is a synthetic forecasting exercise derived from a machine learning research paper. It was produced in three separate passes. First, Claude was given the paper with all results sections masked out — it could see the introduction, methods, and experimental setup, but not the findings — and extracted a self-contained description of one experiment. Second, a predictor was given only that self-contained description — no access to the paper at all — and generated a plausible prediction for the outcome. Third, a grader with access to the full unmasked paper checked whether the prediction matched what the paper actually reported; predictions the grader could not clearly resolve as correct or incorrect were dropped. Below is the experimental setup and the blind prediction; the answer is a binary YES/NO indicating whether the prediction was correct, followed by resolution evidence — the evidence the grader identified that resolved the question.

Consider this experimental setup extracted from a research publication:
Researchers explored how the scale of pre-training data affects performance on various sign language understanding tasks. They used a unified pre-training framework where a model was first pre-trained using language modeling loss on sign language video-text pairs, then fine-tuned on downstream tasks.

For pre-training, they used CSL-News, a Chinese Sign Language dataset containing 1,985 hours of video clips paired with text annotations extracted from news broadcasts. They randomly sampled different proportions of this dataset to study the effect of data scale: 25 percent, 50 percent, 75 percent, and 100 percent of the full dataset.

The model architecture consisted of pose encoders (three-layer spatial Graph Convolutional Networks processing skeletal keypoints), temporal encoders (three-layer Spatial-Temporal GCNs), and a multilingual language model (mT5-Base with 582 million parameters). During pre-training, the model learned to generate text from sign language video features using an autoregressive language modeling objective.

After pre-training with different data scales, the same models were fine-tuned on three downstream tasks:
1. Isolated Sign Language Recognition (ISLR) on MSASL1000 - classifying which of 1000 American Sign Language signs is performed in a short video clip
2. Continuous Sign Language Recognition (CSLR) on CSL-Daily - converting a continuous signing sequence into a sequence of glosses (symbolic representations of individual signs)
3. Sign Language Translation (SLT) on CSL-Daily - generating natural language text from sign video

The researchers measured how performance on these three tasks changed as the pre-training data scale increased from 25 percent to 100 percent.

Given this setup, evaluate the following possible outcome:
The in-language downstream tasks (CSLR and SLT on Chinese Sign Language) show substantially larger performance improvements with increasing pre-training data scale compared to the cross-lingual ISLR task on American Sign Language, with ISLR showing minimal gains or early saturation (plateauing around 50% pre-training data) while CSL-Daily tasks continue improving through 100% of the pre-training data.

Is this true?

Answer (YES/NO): NO